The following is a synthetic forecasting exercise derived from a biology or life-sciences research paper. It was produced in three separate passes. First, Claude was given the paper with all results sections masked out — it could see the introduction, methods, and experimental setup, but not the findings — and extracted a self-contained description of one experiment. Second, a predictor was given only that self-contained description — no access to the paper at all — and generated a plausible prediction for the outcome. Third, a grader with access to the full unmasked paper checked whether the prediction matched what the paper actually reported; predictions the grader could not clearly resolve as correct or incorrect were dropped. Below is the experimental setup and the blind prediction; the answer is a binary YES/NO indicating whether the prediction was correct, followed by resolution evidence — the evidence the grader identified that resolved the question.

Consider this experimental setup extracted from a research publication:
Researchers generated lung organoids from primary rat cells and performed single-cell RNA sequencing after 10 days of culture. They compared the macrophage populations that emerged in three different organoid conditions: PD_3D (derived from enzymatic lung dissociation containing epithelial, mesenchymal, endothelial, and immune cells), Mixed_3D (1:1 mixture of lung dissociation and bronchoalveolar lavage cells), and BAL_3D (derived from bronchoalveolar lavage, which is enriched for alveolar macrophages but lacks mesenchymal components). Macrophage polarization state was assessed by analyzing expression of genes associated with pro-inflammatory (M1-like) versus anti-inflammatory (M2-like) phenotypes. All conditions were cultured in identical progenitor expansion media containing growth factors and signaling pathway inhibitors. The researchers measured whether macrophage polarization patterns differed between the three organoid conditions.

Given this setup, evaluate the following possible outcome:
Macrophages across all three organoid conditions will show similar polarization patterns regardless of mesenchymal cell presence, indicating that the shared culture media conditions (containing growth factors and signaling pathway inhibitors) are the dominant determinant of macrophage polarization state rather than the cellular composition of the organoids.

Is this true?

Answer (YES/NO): NO